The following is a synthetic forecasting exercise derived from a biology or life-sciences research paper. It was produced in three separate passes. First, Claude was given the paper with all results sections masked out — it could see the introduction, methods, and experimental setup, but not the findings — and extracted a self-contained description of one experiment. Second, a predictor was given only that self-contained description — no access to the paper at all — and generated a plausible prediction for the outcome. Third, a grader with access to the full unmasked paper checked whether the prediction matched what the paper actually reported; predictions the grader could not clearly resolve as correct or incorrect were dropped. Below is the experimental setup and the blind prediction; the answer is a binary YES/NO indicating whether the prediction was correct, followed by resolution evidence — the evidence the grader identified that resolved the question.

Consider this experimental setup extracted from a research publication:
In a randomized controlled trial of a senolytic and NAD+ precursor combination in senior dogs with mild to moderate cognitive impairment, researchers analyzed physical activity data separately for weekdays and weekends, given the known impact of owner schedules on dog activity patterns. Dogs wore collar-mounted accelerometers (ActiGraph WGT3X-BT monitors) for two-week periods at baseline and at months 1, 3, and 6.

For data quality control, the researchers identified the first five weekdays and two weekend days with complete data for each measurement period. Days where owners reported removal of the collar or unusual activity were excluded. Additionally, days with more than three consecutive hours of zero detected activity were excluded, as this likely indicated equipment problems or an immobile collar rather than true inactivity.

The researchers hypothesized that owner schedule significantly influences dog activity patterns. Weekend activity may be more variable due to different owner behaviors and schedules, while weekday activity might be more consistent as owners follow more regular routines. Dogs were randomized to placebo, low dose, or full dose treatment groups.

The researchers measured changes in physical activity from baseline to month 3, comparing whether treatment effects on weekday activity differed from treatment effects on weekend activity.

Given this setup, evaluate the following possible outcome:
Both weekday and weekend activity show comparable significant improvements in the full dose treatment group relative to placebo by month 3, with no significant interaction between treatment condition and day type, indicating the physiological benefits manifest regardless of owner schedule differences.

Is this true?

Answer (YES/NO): NO